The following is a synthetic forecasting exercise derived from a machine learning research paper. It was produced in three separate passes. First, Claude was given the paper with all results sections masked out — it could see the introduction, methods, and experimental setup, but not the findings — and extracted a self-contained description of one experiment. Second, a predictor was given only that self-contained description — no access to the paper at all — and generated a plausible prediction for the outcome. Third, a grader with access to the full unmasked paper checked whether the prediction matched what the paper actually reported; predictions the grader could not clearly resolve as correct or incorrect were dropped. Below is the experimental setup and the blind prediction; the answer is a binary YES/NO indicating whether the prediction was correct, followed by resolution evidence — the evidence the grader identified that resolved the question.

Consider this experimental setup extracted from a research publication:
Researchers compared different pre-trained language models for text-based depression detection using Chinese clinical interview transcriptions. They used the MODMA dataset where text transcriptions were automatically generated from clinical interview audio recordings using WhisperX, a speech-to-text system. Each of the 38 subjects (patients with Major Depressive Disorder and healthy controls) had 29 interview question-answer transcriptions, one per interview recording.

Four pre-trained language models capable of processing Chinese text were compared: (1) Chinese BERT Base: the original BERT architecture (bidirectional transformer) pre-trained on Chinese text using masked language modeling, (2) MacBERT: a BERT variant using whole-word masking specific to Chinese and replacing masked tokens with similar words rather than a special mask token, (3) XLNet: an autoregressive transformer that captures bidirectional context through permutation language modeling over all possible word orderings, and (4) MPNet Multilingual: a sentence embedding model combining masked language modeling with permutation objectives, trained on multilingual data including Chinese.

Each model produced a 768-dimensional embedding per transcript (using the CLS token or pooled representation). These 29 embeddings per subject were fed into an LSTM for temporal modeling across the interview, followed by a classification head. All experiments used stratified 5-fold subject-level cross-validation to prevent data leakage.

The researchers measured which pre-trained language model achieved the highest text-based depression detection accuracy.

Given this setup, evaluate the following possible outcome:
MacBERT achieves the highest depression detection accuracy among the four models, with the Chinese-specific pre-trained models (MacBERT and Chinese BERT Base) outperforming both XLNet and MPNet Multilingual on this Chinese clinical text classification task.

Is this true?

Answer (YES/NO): NO